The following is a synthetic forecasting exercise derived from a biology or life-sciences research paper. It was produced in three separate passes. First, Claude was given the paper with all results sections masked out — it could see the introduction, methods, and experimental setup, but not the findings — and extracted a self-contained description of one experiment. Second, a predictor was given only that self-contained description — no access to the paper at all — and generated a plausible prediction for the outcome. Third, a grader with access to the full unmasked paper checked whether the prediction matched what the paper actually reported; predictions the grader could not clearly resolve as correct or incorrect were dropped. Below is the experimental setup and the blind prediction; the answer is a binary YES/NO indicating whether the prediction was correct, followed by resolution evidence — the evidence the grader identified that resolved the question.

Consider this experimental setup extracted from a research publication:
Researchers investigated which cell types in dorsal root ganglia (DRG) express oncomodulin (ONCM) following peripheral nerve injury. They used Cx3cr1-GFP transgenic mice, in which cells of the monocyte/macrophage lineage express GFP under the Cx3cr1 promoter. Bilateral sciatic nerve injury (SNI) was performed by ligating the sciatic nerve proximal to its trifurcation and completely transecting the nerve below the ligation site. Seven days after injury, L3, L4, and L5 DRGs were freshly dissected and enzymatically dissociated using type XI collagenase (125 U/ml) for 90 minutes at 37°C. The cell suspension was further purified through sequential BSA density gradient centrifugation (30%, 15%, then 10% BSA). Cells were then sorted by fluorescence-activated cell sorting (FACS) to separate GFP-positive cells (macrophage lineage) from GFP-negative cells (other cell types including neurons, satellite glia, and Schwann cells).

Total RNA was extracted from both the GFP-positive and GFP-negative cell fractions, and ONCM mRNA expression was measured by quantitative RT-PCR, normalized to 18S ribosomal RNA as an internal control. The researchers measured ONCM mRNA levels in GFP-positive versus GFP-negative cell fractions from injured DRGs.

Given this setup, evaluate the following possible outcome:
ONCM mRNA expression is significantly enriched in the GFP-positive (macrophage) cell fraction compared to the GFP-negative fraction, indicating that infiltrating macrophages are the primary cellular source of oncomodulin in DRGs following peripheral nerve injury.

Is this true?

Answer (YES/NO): YES